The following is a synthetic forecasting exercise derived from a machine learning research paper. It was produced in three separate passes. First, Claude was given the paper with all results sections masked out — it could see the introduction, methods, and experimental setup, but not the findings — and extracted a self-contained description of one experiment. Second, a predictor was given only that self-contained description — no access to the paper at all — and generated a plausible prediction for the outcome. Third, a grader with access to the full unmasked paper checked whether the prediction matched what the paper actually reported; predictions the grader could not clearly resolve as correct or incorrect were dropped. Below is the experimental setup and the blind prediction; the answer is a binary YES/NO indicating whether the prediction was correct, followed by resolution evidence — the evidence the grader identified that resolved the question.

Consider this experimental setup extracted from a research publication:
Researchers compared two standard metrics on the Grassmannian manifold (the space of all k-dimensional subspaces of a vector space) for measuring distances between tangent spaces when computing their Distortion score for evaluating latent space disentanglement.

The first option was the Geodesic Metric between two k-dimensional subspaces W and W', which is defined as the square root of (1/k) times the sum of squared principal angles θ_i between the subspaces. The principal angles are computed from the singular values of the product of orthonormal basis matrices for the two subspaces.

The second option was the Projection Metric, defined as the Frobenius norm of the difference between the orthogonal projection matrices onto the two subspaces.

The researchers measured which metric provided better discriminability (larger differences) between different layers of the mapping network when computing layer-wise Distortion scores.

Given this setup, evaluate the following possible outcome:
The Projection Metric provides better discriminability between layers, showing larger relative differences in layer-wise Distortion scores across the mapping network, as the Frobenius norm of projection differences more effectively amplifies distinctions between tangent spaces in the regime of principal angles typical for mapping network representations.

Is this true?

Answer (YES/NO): NO